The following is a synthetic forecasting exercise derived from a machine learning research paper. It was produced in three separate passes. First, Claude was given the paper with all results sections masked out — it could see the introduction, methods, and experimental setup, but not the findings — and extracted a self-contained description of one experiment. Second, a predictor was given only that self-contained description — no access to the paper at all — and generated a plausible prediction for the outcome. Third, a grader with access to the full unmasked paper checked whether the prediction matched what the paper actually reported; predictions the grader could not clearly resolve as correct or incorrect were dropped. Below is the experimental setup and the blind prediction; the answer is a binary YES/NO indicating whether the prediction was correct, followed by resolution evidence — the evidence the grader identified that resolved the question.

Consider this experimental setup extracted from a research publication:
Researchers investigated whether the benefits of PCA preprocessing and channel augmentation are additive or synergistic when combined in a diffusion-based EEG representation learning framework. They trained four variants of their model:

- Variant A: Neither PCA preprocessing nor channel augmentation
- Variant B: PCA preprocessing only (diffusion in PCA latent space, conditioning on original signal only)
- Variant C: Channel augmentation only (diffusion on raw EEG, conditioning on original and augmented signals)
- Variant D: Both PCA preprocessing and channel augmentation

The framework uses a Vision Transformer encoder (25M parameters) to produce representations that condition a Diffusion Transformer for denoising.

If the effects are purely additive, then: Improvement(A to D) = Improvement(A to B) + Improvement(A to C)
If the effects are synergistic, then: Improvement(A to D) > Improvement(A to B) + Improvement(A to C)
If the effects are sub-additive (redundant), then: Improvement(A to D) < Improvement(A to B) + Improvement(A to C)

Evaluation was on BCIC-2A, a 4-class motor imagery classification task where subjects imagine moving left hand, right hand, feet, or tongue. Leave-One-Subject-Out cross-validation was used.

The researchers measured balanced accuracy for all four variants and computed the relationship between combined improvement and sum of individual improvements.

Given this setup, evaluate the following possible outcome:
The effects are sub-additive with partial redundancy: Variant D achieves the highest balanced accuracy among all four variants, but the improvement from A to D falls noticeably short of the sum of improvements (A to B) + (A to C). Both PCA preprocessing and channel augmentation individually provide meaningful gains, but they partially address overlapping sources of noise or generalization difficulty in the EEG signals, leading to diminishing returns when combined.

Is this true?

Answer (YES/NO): NO